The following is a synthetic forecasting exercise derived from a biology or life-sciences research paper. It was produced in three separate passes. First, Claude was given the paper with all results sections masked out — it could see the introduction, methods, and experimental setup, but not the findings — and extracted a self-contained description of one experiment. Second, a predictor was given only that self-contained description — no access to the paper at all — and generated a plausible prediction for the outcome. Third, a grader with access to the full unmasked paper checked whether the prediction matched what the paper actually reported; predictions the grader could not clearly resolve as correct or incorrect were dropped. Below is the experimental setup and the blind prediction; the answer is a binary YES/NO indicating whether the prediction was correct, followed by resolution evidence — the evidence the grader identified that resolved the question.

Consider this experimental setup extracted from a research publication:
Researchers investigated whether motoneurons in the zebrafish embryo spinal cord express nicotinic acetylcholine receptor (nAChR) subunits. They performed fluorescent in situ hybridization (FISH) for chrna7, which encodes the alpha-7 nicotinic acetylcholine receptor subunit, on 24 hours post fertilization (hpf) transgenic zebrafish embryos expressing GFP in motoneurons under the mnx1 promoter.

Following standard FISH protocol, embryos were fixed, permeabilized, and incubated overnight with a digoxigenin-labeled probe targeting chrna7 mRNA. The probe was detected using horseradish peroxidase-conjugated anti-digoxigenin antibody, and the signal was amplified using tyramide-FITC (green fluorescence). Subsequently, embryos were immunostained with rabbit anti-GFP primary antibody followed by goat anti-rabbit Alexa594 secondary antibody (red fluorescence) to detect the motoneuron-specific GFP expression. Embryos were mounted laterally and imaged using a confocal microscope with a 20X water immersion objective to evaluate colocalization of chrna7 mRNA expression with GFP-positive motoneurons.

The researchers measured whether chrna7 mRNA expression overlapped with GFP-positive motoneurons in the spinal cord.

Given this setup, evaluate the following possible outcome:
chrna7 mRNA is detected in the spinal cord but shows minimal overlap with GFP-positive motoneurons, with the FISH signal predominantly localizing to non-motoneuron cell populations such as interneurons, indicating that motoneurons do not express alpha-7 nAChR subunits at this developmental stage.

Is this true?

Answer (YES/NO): NO